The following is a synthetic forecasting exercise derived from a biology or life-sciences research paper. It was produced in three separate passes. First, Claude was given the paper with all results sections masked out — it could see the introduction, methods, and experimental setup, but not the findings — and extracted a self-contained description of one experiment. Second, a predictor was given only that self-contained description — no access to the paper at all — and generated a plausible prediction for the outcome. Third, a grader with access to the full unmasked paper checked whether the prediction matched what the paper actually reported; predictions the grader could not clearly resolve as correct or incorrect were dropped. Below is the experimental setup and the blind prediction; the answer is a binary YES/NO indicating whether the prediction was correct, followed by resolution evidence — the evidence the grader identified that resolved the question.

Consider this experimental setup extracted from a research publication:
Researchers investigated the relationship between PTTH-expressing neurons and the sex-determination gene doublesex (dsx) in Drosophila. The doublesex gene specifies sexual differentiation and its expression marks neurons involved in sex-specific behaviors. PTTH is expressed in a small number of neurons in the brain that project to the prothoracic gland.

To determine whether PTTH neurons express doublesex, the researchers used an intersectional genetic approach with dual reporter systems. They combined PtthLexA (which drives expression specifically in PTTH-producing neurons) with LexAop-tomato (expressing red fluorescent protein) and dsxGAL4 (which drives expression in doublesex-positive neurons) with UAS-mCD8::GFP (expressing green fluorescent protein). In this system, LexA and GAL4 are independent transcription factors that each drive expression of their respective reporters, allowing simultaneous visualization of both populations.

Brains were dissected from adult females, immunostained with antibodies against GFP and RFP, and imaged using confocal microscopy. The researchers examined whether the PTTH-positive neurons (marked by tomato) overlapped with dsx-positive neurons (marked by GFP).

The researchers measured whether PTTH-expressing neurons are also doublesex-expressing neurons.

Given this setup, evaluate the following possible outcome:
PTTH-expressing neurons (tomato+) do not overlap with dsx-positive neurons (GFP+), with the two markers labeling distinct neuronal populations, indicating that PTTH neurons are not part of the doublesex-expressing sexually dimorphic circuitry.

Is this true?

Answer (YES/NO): NO